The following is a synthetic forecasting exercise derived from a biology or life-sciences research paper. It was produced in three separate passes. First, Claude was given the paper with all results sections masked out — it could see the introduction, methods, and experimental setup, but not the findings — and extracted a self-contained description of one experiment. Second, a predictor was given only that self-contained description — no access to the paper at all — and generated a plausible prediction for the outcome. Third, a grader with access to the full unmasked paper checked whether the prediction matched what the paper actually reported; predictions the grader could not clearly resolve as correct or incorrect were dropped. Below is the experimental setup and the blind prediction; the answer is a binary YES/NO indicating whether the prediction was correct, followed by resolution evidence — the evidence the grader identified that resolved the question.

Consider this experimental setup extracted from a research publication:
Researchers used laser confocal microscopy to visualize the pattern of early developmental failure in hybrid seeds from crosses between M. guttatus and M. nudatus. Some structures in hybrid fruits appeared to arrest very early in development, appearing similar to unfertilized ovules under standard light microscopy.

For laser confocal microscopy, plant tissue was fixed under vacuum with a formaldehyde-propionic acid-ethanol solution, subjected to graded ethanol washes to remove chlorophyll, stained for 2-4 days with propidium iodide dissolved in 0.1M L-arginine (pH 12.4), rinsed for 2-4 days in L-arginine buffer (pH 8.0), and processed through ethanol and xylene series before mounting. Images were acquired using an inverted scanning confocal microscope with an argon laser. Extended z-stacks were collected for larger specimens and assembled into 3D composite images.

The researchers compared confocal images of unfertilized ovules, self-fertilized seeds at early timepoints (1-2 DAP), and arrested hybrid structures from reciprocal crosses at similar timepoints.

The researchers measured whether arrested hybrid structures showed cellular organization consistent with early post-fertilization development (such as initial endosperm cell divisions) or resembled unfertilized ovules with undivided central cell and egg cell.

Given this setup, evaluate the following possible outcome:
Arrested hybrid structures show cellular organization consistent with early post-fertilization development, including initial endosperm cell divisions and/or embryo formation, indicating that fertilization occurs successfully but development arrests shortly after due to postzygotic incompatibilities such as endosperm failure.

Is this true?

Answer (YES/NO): YES